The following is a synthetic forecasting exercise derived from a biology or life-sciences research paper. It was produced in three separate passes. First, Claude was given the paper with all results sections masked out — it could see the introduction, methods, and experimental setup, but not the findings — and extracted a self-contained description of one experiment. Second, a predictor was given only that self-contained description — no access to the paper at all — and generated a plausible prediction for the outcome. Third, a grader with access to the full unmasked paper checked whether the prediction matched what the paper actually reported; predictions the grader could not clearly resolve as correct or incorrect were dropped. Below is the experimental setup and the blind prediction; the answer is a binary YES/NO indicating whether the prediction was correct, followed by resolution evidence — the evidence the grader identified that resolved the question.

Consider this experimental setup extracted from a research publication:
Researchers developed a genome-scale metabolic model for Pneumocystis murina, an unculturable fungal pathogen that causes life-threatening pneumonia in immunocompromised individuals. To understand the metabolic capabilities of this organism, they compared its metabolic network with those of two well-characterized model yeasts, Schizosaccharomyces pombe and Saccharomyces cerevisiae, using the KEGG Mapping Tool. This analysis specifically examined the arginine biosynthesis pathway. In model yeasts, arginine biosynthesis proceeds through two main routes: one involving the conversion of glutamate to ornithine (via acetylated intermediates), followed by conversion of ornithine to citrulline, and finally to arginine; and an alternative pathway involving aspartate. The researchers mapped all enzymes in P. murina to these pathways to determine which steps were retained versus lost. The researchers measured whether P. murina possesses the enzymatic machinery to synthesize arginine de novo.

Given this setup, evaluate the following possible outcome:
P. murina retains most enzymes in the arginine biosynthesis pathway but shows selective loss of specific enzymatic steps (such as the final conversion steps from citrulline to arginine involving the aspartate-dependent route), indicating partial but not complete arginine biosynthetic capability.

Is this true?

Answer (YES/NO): NO